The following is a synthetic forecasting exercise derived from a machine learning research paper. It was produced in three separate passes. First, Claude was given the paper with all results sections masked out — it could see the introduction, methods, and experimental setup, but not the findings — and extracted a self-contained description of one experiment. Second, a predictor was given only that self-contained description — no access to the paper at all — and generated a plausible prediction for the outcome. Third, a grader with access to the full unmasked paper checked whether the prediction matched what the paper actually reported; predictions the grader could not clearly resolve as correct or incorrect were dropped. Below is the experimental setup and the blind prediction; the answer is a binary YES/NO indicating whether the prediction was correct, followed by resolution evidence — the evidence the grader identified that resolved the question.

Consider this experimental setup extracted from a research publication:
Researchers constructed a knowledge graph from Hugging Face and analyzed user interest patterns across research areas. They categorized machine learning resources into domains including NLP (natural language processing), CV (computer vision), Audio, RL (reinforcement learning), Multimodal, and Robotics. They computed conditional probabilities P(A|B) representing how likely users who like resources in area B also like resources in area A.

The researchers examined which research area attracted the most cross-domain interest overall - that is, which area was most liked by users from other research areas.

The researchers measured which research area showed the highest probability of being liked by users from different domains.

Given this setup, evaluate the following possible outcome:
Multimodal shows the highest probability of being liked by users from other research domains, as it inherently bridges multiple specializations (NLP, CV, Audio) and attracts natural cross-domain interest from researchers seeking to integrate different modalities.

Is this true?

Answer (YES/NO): NO